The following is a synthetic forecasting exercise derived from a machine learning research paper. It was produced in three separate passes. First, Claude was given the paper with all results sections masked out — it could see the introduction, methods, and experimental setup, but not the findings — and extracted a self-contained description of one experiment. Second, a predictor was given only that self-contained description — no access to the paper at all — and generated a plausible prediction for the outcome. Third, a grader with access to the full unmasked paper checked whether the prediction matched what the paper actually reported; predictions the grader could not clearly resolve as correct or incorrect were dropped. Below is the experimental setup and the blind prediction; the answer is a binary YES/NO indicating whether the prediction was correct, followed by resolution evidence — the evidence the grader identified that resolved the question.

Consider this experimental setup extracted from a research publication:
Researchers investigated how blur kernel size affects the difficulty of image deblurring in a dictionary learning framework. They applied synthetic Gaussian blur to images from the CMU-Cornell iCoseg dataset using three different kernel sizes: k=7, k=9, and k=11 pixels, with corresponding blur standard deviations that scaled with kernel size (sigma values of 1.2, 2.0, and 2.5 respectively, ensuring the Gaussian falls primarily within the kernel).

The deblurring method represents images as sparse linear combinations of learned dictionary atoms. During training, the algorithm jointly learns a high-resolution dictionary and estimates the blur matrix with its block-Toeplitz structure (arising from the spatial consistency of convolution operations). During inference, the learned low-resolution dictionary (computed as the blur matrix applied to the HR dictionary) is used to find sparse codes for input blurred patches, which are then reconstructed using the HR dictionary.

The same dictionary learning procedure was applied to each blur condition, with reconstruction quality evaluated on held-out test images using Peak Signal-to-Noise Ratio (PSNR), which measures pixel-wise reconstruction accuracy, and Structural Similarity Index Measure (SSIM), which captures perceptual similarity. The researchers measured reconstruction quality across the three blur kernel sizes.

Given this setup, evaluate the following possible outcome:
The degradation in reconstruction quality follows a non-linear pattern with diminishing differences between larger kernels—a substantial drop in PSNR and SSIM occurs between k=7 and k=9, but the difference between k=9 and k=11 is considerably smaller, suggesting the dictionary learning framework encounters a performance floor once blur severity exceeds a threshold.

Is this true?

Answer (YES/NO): NO